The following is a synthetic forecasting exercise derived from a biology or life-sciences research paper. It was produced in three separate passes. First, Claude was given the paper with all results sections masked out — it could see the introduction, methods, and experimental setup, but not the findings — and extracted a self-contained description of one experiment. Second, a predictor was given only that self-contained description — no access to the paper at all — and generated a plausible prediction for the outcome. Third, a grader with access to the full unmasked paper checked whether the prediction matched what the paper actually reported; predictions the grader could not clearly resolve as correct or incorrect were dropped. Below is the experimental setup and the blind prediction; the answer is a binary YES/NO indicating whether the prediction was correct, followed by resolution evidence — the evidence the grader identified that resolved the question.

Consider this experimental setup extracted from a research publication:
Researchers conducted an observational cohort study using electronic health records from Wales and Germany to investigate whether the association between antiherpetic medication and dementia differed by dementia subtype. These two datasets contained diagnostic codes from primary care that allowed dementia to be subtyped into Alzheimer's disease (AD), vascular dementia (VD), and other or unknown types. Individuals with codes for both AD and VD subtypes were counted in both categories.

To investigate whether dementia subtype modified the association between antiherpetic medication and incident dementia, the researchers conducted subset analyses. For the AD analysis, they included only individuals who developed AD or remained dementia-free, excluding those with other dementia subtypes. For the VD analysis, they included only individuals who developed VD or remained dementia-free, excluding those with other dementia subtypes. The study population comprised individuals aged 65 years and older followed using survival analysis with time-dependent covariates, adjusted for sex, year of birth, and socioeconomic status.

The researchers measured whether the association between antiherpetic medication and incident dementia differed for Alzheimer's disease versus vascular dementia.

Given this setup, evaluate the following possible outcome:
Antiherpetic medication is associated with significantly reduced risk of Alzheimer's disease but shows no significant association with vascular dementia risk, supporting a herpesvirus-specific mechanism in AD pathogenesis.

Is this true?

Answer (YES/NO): NO